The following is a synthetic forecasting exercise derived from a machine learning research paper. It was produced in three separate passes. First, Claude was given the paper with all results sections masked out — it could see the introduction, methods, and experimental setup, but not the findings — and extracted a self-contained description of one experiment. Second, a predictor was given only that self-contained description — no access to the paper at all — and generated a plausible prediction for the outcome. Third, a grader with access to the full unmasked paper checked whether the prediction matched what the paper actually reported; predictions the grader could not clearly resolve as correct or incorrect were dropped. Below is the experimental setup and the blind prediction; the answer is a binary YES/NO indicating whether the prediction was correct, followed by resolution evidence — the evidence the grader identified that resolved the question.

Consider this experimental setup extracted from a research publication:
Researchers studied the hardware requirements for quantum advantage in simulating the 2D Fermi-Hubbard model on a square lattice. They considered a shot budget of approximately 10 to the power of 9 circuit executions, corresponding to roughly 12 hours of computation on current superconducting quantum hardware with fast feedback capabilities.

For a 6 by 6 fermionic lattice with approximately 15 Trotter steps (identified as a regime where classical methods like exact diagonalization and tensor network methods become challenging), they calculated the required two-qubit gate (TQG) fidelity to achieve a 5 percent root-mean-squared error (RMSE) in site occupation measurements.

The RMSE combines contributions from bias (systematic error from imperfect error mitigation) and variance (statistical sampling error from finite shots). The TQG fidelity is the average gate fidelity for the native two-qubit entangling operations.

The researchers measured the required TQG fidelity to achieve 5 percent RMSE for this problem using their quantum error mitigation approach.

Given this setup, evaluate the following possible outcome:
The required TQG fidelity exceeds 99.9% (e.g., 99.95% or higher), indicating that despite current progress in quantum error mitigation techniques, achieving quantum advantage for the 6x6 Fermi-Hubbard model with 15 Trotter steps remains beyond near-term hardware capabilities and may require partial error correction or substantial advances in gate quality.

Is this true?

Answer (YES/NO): YES